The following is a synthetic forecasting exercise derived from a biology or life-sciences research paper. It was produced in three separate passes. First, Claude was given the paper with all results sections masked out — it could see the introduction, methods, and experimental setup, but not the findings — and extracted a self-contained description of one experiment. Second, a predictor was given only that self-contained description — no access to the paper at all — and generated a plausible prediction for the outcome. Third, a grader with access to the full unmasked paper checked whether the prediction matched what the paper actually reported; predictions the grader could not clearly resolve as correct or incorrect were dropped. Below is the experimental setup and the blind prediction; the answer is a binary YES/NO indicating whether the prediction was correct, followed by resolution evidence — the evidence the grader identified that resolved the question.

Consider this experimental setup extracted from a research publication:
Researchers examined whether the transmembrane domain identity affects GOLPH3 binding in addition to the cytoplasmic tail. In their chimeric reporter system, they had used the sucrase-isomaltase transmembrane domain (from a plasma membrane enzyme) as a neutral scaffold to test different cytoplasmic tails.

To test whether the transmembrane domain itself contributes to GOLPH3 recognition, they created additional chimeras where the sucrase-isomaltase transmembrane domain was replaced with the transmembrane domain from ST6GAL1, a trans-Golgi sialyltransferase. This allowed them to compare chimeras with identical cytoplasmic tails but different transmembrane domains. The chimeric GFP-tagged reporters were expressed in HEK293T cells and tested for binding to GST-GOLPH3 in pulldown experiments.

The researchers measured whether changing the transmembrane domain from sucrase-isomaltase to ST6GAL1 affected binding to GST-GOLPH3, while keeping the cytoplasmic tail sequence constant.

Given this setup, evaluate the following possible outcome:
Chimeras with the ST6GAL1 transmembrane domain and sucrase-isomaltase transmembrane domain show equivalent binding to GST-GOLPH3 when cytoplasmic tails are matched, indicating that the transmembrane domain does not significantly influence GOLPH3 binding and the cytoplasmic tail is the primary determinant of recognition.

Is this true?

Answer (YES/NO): YES